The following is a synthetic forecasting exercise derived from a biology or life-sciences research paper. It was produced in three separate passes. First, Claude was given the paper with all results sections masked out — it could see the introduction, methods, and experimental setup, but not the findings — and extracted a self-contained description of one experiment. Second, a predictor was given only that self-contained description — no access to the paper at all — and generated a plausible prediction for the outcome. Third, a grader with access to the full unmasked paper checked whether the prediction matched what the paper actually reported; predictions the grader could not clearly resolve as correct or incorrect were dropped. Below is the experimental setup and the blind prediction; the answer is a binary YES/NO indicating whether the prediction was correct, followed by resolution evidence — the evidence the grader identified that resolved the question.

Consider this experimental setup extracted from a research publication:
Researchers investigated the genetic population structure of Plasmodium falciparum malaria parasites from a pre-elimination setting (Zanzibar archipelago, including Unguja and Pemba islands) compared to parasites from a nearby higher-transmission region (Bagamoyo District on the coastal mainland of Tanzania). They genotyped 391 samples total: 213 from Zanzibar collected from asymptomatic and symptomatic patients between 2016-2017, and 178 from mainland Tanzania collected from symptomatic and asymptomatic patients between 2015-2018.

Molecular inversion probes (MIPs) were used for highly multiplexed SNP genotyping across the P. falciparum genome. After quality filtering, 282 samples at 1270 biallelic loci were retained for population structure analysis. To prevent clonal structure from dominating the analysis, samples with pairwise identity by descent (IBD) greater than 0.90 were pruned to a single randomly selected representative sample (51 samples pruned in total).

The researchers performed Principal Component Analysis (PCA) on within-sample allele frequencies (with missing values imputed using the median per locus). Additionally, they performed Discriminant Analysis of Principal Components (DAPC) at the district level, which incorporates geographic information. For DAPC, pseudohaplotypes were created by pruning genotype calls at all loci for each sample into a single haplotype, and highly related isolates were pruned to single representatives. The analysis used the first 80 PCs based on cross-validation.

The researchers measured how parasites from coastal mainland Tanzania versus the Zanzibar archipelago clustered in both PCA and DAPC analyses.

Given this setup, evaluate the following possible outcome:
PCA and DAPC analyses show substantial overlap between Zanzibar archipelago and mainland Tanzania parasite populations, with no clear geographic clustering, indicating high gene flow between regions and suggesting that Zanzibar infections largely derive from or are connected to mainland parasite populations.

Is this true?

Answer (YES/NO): NO